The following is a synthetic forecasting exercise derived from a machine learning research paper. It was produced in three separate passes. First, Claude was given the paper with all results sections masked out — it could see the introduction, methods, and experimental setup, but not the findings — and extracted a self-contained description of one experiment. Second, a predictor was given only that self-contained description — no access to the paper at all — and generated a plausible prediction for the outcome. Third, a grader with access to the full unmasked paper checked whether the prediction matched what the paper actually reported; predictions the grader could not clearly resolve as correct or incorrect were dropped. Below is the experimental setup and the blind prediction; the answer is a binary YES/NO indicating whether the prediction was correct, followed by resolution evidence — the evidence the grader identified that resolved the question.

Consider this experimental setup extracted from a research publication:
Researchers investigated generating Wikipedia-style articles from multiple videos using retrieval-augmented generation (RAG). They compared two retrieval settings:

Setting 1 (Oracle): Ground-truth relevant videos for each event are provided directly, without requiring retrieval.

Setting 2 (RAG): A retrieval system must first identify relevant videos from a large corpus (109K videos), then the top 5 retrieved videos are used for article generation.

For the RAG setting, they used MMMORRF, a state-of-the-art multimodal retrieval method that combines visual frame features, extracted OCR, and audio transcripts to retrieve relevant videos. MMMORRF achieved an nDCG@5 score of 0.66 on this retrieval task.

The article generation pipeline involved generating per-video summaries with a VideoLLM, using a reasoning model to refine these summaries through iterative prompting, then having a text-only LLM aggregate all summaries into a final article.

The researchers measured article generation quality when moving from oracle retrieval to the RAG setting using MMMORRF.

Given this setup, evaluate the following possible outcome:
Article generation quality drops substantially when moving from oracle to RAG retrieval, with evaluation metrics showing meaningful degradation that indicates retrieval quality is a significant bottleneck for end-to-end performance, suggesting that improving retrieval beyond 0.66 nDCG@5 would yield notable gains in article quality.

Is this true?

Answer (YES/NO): NO